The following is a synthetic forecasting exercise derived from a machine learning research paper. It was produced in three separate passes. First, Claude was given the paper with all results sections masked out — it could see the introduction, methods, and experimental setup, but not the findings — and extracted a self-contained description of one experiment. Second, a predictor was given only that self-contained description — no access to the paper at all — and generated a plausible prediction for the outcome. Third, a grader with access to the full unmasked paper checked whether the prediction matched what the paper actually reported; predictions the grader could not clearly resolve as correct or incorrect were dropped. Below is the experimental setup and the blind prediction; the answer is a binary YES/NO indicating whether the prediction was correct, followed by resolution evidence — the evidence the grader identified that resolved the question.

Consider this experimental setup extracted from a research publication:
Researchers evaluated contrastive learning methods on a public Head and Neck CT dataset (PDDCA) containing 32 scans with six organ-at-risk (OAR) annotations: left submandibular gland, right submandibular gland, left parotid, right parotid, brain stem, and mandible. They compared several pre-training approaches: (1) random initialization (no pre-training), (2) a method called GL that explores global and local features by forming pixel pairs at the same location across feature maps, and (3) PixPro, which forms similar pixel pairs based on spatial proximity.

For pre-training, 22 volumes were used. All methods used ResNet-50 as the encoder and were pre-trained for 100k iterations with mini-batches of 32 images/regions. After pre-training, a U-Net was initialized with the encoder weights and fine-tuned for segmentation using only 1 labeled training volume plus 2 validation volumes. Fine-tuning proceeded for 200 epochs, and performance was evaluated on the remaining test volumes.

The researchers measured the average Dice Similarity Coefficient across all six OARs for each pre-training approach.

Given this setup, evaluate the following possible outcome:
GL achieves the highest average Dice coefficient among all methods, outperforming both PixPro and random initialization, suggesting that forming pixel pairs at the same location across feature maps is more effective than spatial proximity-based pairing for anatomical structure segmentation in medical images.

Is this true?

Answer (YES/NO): NO